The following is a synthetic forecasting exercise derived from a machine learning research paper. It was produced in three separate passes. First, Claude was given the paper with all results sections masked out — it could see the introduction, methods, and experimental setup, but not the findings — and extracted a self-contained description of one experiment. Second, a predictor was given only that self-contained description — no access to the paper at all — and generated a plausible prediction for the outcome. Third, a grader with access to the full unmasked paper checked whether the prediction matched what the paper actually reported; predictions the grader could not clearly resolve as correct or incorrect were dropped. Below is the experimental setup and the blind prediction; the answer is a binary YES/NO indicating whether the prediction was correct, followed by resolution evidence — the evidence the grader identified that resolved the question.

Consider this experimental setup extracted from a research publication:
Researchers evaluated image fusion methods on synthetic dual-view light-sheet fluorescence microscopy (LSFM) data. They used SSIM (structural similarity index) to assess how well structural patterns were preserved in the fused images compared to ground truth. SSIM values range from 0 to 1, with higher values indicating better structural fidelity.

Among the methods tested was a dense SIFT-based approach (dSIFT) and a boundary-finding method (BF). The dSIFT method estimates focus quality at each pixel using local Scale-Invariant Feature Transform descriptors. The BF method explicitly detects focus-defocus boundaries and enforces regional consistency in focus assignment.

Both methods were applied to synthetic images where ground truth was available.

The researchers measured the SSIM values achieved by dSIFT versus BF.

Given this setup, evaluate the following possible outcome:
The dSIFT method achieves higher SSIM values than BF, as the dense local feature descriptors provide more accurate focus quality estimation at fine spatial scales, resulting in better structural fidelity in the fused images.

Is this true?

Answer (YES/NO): NO